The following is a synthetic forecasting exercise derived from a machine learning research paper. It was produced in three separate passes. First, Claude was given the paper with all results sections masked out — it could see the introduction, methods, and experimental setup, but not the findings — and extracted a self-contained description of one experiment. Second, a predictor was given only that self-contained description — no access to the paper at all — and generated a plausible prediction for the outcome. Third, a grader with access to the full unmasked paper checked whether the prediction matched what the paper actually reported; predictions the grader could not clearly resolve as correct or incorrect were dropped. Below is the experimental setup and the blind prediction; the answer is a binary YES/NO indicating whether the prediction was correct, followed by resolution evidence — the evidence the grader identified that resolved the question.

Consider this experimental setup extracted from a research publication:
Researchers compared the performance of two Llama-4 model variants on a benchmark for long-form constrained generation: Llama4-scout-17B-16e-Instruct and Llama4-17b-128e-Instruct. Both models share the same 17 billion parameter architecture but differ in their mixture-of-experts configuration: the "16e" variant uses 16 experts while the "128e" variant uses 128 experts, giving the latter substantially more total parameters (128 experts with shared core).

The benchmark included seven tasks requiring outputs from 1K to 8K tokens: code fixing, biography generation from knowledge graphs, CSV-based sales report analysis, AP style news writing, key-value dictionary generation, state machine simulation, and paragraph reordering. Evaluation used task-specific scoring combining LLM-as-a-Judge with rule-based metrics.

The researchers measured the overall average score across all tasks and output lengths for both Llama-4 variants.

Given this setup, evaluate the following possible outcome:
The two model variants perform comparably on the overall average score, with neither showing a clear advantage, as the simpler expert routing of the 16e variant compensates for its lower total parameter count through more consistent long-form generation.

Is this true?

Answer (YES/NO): NO